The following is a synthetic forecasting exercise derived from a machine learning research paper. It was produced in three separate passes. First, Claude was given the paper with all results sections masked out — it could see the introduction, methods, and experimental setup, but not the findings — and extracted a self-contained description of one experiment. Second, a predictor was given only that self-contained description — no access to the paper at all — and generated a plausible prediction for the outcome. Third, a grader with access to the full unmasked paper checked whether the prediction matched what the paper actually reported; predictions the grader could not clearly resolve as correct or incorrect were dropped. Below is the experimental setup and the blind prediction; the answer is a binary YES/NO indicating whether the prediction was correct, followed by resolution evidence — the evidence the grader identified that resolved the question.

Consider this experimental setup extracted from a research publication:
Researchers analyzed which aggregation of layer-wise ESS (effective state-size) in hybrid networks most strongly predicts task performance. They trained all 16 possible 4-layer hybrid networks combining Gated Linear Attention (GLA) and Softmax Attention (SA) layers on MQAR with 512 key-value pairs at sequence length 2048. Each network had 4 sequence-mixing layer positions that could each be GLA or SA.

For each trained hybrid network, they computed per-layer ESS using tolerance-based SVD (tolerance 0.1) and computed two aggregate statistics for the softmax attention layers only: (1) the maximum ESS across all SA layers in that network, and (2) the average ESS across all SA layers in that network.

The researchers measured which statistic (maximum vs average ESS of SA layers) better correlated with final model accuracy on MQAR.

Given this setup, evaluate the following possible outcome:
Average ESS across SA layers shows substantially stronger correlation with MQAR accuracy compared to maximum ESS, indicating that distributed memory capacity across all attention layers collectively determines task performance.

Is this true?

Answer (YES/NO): NO